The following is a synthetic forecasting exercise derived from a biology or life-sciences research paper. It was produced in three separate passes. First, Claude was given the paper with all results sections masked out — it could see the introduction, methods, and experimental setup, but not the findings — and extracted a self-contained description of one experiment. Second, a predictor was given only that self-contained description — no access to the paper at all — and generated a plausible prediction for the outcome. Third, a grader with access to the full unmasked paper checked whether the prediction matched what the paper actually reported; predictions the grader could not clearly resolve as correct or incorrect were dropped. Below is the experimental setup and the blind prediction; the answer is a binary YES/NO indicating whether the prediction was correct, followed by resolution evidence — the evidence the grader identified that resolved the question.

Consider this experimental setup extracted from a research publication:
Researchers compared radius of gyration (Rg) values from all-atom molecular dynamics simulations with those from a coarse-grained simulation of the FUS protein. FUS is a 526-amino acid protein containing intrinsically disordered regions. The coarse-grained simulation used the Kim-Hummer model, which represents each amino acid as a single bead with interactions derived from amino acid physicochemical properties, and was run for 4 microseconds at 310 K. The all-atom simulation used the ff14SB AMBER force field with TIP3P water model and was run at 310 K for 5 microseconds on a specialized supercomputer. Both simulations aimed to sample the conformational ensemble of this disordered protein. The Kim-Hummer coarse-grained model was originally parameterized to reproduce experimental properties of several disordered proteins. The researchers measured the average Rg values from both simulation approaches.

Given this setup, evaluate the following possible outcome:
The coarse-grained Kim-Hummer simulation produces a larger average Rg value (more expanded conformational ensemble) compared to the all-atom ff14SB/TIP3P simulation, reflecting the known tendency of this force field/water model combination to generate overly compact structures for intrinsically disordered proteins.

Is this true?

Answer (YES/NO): YES